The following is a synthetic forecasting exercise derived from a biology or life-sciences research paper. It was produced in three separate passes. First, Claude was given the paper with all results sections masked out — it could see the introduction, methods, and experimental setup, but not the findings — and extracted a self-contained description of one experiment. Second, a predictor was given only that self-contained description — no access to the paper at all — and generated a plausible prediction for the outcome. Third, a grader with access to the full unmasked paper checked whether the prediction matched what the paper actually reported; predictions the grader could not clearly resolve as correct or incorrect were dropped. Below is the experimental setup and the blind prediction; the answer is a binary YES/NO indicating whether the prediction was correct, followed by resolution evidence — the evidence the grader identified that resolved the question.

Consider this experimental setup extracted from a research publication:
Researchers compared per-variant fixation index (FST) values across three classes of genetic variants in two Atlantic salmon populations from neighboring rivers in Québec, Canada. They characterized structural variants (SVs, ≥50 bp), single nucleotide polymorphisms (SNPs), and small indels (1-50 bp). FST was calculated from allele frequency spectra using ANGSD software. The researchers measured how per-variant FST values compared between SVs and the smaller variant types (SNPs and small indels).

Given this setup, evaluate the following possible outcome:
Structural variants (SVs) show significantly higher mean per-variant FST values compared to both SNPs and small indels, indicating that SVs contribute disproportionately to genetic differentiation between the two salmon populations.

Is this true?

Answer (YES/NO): NO